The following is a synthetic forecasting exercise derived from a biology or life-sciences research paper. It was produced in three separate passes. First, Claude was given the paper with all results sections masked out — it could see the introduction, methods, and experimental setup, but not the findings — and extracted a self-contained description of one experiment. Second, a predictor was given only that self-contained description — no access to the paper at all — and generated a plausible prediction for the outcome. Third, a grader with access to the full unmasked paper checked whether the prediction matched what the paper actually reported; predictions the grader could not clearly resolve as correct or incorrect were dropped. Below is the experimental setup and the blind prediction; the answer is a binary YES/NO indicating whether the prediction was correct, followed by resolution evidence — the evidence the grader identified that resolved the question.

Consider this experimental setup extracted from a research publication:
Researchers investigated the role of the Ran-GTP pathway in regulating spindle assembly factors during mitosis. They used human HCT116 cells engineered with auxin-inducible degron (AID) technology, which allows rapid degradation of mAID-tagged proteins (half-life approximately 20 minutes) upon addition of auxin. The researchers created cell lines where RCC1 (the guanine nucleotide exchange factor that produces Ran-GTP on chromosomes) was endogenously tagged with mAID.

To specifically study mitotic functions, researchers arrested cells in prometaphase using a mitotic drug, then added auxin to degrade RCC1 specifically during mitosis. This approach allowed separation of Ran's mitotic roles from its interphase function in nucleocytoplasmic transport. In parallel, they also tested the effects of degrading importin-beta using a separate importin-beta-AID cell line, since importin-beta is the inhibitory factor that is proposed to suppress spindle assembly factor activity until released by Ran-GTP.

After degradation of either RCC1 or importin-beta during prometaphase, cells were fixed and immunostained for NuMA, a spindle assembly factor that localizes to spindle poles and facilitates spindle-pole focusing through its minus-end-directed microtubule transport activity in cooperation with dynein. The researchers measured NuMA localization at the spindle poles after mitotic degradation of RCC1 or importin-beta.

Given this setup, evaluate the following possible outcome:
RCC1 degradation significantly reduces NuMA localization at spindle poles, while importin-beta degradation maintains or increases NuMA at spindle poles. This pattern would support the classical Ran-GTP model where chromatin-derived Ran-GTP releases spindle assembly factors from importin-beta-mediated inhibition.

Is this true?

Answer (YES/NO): NO